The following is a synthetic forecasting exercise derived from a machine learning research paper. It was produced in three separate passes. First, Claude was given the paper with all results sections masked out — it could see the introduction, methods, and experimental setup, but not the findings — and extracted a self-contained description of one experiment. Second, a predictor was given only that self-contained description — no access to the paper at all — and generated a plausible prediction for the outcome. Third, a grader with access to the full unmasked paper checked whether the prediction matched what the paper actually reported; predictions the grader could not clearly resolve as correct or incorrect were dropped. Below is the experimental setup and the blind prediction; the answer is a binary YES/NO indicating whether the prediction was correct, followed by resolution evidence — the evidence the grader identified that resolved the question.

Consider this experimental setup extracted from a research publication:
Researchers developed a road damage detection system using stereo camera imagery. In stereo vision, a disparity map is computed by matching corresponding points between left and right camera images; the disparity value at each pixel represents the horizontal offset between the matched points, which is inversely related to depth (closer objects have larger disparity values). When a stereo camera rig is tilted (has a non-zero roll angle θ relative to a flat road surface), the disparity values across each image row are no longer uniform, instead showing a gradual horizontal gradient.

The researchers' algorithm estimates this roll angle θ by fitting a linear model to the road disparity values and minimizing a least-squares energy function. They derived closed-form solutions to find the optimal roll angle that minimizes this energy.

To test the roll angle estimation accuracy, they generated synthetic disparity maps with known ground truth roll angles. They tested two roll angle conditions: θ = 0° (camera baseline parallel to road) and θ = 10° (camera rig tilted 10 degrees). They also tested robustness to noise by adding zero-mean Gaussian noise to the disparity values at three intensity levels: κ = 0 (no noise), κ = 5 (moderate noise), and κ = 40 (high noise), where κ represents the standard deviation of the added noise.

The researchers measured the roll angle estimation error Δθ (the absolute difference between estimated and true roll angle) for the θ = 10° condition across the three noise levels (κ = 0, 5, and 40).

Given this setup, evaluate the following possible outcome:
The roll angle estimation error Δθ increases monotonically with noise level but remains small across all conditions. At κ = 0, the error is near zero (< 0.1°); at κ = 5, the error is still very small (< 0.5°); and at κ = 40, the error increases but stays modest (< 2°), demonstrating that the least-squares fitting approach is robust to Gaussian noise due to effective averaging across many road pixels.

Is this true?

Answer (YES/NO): NO